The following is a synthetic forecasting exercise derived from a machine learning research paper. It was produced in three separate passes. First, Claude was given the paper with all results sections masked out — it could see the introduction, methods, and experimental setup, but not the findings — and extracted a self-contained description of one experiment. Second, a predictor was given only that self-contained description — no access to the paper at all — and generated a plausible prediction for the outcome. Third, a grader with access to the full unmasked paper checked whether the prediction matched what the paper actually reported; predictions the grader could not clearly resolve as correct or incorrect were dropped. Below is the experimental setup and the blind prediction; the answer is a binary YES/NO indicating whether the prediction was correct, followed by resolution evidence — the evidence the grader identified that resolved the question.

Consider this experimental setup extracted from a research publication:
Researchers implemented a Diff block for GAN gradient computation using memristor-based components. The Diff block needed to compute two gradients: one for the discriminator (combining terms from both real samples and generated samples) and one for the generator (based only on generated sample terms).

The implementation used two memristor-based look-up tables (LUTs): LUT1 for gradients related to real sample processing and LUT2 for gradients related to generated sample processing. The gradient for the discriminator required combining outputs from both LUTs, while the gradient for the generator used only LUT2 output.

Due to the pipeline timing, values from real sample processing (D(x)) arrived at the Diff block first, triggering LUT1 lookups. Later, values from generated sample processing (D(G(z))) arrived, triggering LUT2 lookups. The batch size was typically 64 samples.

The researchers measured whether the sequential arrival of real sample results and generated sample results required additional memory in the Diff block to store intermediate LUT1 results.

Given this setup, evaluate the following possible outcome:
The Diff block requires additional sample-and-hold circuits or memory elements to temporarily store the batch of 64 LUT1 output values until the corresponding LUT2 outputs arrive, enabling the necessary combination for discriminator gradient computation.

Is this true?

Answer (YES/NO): YES